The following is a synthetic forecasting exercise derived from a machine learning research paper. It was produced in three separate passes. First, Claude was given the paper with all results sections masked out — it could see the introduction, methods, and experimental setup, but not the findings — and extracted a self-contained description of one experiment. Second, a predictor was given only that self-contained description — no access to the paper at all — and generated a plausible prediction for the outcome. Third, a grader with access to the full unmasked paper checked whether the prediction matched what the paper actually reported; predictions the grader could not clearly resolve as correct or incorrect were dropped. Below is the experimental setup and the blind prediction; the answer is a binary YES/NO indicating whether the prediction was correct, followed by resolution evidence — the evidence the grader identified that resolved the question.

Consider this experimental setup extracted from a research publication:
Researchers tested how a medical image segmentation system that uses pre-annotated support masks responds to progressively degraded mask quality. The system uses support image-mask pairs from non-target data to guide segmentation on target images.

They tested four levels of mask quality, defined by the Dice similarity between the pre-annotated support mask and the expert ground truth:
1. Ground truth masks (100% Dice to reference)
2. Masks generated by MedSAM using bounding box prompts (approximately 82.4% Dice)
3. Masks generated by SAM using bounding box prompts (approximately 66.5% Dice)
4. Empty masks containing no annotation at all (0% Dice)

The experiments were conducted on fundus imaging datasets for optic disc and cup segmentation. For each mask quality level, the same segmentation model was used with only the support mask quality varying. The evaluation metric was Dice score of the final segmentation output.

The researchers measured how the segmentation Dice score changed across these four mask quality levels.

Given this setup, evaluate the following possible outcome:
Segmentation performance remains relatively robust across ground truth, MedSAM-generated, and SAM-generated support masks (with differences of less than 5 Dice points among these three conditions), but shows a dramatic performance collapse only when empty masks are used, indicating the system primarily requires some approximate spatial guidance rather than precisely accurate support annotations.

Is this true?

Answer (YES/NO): YES